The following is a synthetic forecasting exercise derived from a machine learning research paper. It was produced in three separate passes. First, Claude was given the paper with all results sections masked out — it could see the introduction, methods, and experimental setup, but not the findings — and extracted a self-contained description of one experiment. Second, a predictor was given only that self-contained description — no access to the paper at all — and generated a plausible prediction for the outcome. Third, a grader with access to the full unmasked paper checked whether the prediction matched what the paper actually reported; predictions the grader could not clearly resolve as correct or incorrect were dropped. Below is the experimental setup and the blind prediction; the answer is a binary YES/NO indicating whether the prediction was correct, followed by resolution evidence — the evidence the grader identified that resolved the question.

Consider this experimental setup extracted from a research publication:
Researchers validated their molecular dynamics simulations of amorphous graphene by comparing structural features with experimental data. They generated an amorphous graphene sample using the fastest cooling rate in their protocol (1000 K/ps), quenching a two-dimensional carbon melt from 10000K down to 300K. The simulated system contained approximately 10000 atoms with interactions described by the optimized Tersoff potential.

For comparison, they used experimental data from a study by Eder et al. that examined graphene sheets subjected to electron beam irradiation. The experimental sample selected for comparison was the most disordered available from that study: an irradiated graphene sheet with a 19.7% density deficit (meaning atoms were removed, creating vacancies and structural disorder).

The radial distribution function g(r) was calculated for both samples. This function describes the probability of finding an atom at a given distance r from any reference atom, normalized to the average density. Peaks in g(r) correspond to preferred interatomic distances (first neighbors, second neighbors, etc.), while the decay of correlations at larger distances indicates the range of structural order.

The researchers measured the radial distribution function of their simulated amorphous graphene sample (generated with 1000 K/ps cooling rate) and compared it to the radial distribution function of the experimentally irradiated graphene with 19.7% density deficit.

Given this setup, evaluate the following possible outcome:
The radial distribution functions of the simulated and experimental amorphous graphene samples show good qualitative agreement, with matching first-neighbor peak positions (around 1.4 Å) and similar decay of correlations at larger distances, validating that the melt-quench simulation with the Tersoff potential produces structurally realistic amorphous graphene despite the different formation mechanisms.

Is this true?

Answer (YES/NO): YES